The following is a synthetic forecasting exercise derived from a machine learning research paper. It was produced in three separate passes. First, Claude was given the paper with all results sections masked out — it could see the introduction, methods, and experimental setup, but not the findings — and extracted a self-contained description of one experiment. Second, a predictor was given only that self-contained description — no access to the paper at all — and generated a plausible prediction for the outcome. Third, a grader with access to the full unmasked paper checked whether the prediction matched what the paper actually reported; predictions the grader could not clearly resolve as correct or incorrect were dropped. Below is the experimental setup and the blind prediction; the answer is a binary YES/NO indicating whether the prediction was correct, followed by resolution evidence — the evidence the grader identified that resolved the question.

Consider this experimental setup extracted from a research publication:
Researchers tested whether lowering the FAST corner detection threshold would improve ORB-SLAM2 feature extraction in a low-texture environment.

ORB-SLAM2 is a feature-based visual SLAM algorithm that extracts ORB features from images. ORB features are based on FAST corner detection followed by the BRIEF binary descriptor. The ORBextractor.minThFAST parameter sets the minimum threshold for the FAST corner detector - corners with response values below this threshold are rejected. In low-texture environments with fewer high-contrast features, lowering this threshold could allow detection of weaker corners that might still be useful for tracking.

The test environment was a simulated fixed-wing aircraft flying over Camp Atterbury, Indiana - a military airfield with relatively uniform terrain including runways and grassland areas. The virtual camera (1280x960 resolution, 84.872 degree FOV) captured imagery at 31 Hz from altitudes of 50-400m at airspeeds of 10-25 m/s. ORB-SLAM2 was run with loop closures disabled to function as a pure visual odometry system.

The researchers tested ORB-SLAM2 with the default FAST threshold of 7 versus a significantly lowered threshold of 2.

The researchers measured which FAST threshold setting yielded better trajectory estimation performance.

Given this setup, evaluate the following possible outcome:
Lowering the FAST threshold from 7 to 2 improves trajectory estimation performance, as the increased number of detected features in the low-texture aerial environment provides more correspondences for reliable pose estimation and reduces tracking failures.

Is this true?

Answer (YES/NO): NO